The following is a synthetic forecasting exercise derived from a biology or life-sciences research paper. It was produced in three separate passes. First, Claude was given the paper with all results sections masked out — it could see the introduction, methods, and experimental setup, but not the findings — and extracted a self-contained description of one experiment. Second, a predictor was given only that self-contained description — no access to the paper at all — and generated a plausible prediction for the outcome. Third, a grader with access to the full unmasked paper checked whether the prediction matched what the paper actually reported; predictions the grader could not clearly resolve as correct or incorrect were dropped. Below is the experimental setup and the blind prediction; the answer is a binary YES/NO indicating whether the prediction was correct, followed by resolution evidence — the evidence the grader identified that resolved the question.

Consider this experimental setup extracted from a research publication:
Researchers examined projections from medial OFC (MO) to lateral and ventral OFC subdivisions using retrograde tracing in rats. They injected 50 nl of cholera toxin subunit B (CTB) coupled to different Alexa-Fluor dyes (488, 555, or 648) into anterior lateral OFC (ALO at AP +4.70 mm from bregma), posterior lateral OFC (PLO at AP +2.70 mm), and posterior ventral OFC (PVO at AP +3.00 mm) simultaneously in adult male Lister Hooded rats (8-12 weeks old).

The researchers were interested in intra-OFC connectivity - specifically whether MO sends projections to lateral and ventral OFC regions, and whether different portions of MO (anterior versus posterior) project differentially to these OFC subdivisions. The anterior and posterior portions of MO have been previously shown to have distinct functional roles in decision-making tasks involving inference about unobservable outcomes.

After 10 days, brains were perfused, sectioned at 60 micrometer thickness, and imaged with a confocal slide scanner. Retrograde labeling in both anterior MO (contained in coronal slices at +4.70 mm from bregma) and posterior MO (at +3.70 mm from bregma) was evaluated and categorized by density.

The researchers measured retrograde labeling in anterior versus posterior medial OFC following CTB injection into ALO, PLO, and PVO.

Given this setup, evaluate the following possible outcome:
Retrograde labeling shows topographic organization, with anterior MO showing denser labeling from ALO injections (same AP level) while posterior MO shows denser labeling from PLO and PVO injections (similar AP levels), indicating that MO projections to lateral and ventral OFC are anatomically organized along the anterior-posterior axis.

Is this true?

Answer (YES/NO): NO